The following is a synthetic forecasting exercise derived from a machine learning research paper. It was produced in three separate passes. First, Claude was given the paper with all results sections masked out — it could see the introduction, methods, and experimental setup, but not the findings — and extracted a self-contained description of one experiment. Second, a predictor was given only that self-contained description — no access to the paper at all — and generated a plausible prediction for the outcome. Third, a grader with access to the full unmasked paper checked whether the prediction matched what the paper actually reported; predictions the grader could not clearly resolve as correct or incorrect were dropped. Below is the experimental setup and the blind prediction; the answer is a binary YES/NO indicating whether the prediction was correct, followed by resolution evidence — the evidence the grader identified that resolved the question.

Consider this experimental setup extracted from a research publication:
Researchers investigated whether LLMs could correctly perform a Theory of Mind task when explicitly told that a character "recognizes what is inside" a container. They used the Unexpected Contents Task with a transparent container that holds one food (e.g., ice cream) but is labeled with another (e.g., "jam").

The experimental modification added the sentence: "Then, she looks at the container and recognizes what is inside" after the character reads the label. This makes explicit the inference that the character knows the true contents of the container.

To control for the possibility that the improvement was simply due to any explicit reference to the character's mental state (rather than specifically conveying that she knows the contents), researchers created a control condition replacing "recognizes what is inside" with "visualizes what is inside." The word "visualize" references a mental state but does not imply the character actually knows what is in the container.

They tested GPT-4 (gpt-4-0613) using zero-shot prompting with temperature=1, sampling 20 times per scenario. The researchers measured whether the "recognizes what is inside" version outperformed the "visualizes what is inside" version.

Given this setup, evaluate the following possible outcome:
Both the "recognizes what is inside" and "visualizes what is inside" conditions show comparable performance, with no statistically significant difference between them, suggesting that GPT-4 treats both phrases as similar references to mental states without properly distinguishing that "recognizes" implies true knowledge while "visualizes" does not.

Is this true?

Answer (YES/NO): NO